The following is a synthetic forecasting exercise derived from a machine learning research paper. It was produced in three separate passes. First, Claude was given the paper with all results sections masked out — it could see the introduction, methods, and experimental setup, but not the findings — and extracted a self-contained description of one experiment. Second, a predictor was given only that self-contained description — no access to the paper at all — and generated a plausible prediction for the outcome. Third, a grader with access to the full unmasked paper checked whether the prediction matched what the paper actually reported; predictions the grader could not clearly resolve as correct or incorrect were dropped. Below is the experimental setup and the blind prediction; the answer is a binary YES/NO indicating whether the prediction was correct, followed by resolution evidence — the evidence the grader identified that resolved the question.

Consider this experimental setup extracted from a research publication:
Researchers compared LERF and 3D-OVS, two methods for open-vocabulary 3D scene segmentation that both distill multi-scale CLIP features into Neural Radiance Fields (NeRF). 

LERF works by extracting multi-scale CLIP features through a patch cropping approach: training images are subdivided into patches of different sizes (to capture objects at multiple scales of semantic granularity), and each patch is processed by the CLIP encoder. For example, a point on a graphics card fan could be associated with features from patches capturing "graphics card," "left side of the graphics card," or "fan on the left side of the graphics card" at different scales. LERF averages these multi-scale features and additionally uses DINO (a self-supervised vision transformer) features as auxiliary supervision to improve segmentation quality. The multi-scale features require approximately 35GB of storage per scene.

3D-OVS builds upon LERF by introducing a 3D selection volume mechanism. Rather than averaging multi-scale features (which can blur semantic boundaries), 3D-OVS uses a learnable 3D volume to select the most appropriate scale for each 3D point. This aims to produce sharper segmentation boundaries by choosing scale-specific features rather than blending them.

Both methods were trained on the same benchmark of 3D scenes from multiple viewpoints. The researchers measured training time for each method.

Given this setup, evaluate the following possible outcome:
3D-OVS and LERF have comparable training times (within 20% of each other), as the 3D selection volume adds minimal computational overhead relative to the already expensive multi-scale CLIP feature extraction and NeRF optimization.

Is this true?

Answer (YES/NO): NO